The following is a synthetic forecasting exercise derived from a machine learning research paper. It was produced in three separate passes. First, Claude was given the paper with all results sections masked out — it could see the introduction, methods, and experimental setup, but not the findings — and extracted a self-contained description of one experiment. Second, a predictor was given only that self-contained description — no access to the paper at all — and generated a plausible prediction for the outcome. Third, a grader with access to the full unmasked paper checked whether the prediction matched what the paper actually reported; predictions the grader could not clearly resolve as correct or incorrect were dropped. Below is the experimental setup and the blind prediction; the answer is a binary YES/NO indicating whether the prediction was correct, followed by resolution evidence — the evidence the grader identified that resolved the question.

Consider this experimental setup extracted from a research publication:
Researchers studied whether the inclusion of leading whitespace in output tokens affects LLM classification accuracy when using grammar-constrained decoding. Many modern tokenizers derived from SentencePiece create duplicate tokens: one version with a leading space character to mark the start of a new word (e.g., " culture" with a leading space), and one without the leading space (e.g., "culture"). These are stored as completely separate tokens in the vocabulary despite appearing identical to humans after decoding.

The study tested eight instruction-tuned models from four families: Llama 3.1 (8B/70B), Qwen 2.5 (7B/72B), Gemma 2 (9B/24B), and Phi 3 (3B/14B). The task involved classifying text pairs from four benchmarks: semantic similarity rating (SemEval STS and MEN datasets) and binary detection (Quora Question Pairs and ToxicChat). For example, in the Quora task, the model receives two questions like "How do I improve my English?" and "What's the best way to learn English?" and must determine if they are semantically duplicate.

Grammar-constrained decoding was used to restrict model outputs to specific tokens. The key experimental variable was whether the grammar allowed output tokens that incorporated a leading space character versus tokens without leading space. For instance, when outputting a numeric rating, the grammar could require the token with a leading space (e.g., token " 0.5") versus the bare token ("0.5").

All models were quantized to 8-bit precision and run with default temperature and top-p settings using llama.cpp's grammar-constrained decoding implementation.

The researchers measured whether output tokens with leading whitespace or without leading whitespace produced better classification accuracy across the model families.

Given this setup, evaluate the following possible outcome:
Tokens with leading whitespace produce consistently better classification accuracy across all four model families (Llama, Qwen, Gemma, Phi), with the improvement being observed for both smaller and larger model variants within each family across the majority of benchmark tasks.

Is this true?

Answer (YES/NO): NO